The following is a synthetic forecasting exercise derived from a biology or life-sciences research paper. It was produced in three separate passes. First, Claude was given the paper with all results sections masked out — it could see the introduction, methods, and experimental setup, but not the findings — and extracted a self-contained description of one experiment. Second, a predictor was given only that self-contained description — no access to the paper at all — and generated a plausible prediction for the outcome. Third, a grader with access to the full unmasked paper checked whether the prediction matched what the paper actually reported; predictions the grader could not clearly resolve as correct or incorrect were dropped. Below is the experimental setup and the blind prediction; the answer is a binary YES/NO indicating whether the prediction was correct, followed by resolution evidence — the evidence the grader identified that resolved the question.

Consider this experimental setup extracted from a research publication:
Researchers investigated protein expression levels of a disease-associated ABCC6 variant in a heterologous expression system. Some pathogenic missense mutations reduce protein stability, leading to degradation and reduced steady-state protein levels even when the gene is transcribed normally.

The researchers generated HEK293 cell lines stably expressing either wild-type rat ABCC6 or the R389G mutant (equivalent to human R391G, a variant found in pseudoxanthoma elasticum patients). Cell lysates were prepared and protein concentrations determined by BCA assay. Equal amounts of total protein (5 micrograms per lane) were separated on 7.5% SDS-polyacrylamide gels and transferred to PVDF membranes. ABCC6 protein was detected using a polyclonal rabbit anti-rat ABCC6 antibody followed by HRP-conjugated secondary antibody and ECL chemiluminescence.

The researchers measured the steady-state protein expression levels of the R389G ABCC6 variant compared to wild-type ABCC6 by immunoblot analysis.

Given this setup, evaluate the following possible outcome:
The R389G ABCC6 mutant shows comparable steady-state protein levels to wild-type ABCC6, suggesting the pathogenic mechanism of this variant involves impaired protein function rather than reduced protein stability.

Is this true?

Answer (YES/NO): NO